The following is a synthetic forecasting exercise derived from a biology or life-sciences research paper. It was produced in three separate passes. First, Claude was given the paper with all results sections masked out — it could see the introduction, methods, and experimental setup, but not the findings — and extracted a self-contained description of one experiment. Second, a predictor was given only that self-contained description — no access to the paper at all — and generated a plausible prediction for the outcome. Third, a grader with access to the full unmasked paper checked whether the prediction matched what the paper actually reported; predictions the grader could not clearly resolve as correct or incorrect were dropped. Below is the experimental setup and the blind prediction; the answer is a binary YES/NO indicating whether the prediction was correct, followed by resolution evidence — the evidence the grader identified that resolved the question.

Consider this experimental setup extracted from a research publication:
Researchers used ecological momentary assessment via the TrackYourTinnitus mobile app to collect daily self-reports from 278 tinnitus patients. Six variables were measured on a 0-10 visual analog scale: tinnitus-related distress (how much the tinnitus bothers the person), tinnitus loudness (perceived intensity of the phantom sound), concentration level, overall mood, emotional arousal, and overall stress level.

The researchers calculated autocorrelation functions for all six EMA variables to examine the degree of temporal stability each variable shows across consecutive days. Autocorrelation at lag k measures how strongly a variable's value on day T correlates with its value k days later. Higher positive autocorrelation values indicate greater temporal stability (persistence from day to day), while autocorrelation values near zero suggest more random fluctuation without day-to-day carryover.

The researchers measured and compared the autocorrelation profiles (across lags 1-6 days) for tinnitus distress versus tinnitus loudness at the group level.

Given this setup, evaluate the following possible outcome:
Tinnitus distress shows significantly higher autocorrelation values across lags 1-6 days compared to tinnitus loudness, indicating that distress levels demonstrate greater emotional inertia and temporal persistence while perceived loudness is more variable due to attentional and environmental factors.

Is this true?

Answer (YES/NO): NO